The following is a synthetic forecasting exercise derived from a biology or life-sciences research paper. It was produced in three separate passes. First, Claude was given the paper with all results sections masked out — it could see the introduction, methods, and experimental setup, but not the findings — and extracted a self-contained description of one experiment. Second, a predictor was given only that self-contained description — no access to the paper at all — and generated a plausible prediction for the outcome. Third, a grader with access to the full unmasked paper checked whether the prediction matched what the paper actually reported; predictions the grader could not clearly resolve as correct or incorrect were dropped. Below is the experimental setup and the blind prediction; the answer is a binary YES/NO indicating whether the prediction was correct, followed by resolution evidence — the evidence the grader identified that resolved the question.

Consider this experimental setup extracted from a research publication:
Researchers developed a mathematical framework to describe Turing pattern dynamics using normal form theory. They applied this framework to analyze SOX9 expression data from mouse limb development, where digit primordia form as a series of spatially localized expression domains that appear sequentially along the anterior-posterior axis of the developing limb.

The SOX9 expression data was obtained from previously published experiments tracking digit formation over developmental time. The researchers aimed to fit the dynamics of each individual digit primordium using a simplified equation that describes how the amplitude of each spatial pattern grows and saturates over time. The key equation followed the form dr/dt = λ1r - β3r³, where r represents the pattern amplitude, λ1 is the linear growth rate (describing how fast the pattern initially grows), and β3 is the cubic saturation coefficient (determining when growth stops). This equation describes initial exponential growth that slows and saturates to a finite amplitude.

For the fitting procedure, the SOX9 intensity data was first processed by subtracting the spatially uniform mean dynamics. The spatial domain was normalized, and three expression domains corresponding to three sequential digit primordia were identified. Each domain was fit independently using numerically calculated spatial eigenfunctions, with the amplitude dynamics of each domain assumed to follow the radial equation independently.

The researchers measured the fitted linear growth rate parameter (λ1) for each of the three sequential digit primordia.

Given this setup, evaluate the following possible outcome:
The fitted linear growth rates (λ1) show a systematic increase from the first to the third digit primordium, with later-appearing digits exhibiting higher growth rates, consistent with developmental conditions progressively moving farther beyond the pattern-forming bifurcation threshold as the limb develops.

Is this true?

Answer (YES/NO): YES